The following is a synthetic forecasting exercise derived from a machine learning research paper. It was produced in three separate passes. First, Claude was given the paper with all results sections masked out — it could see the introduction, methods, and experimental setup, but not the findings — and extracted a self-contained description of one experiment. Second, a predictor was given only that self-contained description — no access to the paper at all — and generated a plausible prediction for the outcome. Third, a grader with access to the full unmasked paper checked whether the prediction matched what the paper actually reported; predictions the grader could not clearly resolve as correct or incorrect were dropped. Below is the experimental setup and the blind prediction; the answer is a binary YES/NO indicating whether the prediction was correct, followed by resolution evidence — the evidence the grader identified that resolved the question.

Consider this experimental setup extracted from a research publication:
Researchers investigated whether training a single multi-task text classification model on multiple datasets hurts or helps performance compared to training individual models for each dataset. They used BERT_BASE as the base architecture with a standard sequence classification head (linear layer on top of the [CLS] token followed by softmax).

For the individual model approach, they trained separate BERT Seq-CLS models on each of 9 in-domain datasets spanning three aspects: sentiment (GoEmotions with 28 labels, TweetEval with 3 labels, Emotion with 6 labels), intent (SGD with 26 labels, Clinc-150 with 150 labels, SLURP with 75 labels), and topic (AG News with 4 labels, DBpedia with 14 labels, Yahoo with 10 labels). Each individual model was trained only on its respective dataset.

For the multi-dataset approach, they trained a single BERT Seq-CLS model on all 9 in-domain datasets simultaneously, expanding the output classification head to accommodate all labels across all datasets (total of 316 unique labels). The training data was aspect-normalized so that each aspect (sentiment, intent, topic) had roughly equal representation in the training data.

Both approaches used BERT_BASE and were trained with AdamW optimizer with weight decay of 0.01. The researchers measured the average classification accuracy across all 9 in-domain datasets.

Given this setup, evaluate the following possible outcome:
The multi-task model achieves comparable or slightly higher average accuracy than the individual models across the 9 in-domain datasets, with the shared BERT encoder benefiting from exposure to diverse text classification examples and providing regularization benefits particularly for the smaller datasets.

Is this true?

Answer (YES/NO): NO